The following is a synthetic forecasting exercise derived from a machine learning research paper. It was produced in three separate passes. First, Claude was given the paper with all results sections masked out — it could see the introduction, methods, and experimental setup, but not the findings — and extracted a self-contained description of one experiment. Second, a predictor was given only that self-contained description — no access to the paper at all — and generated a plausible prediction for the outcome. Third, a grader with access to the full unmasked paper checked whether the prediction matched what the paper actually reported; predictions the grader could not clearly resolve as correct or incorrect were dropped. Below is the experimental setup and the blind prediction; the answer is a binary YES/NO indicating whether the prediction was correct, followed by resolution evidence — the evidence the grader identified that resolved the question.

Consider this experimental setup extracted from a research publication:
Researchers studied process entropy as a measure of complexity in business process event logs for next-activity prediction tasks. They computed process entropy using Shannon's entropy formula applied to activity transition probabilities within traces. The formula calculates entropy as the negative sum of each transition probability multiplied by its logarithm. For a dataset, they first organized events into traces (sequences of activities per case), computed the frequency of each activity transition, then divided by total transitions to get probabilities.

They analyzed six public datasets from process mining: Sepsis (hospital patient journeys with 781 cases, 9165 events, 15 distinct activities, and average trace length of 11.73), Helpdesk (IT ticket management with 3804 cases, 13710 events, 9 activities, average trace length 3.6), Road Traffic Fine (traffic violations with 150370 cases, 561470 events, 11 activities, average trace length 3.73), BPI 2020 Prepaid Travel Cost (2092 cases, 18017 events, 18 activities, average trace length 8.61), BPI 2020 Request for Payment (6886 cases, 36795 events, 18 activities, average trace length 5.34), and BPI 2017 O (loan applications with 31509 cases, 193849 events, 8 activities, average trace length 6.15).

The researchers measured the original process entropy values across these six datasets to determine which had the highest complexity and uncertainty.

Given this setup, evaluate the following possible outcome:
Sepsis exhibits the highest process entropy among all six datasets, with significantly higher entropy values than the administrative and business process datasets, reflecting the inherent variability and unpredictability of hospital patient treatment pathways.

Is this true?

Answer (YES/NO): YES